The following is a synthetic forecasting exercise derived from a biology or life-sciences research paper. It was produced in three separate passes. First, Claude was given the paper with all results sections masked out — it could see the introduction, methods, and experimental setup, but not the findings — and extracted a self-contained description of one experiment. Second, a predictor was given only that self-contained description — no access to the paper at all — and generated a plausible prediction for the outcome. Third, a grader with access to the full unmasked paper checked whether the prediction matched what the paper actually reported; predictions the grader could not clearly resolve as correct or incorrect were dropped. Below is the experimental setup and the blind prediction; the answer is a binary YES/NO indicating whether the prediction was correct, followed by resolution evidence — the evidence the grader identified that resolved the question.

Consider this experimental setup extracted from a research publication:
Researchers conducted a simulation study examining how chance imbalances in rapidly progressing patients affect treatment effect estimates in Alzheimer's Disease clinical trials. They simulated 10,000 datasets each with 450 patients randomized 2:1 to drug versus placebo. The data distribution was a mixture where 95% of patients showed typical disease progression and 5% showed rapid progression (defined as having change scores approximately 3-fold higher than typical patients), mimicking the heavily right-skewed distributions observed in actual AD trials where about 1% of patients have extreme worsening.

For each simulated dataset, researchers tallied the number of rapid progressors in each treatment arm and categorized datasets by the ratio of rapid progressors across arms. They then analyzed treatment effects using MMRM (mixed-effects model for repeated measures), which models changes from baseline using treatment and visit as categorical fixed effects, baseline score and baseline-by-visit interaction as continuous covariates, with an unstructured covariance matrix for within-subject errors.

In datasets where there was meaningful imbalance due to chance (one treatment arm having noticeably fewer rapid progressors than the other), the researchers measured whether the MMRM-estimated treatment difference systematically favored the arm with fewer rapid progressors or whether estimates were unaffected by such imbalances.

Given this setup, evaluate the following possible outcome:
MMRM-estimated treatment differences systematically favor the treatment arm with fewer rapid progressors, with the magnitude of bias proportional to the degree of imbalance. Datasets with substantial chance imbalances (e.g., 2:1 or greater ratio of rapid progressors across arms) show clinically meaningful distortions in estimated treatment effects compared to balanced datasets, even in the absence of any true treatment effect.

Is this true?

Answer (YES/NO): YES